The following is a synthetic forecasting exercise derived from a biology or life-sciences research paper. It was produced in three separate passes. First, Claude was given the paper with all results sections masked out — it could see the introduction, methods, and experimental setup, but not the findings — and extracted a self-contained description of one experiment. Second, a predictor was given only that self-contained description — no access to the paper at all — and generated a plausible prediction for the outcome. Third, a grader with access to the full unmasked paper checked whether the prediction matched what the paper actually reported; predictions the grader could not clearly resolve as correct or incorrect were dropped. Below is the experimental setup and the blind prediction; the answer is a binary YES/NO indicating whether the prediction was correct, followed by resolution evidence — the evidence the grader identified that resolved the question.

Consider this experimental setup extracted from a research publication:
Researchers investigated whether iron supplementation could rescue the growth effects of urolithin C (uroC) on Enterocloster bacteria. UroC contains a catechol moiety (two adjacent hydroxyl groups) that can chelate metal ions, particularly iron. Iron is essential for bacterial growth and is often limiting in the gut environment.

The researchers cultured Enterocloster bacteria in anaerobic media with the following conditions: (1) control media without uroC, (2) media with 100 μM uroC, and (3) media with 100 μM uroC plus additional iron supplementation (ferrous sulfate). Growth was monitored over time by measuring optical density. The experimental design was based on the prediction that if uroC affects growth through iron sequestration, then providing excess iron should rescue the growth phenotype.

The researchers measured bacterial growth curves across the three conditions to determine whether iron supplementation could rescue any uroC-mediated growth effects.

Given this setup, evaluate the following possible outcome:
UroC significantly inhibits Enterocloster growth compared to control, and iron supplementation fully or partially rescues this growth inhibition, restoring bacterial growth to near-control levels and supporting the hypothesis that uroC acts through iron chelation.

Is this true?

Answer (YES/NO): NO